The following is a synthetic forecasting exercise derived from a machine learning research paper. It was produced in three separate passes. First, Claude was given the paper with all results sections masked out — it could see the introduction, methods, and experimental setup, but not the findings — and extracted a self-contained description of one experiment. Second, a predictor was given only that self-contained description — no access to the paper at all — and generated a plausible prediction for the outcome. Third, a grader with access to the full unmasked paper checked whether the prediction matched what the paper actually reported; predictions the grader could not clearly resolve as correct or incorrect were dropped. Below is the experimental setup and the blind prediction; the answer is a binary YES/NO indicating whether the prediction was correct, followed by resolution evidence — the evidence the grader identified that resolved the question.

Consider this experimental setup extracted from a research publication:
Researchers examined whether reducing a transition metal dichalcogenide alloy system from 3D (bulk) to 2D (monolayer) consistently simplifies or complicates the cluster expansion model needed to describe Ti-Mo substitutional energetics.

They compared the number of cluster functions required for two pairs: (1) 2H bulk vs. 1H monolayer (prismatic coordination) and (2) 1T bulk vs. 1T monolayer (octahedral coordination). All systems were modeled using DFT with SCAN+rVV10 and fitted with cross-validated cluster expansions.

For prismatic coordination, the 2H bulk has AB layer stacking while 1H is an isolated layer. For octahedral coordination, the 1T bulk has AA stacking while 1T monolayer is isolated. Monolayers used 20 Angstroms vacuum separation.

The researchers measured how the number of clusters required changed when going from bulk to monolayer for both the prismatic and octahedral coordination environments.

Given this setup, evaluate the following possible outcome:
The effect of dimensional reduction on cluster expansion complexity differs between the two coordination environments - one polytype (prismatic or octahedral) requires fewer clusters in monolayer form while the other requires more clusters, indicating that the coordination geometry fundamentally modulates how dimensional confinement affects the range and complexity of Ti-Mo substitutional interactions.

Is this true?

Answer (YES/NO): YES